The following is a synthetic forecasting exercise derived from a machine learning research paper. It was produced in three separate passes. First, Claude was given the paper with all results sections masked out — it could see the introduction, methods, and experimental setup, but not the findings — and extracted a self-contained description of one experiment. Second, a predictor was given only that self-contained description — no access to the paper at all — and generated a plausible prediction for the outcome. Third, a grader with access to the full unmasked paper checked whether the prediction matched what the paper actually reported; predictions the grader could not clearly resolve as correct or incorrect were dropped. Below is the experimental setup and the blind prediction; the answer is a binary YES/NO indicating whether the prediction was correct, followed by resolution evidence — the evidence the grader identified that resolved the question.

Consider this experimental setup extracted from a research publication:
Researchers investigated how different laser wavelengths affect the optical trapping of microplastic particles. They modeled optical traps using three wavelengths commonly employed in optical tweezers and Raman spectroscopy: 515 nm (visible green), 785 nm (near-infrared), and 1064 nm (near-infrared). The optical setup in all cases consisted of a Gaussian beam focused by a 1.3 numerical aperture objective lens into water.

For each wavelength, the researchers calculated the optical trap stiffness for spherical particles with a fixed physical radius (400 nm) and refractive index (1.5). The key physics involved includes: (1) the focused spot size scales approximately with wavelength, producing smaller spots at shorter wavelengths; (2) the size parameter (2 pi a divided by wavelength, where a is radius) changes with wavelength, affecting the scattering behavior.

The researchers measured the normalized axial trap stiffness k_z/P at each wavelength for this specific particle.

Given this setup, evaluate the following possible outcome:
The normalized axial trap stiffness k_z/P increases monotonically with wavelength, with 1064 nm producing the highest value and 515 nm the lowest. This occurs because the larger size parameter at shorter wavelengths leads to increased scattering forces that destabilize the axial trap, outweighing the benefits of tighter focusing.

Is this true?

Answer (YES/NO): NO